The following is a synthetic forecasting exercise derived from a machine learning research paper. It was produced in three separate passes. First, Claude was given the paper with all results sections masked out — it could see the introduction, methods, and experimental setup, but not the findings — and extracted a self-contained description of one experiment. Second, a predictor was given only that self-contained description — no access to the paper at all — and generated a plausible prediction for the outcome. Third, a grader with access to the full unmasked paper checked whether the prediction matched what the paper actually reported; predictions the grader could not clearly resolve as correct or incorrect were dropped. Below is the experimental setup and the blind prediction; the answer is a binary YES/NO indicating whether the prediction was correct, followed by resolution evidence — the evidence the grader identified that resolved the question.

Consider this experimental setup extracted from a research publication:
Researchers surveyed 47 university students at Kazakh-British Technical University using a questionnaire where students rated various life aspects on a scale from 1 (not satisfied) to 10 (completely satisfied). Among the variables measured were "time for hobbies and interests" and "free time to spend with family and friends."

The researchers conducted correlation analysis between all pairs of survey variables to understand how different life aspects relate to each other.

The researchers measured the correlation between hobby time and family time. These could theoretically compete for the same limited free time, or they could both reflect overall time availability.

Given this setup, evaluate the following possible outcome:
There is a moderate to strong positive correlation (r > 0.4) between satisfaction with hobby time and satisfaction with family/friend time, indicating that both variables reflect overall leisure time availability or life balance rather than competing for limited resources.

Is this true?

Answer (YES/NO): YES